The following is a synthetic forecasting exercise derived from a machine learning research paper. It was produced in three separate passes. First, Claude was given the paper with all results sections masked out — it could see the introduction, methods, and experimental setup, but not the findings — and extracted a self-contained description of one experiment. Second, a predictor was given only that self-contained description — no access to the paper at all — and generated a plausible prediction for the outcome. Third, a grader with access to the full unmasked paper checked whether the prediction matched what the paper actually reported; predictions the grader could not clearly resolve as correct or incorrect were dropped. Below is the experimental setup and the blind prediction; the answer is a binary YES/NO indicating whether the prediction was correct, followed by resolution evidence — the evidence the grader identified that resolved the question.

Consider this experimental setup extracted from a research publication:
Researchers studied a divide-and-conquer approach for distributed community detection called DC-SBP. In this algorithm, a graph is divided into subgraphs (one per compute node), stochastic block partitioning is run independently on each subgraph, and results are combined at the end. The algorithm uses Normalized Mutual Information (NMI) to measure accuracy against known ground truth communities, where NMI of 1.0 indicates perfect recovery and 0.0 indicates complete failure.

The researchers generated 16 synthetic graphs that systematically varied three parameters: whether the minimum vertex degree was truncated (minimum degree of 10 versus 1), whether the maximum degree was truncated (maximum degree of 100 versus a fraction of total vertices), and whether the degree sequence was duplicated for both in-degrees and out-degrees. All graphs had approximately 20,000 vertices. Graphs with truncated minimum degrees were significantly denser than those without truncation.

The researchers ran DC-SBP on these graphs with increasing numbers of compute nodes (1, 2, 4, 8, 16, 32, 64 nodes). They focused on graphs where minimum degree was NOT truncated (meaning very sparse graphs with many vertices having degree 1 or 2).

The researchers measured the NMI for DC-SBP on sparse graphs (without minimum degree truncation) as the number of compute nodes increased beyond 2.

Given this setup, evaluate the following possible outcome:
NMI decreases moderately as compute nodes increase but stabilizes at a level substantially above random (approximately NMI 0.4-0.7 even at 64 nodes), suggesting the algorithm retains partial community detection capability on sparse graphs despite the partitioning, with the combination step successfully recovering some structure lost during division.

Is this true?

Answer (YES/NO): NO